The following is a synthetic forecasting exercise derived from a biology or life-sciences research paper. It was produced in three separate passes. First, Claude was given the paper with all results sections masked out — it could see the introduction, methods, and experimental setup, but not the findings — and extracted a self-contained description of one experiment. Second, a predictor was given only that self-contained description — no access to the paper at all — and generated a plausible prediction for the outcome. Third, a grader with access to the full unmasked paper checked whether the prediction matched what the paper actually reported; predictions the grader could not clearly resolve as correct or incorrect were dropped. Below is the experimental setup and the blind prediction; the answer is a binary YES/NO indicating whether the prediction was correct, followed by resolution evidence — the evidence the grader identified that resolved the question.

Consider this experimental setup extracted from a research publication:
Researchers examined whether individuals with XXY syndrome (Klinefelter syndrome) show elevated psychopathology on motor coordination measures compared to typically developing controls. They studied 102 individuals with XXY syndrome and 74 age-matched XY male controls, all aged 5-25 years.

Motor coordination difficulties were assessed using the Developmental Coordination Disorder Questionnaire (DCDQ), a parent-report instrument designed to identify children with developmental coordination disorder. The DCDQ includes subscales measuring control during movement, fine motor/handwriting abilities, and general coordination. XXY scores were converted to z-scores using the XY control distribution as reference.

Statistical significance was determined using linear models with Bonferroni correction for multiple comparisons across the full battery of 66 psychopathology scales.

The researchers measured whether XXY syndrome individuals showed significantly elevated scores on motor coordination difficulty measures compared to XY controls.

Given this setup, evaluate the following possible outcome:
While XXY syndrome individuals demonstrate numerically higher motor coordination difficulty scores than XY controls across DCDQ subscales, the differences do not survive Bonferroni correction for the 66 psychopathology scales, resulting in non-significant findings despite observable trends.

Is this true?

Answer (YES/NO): NO